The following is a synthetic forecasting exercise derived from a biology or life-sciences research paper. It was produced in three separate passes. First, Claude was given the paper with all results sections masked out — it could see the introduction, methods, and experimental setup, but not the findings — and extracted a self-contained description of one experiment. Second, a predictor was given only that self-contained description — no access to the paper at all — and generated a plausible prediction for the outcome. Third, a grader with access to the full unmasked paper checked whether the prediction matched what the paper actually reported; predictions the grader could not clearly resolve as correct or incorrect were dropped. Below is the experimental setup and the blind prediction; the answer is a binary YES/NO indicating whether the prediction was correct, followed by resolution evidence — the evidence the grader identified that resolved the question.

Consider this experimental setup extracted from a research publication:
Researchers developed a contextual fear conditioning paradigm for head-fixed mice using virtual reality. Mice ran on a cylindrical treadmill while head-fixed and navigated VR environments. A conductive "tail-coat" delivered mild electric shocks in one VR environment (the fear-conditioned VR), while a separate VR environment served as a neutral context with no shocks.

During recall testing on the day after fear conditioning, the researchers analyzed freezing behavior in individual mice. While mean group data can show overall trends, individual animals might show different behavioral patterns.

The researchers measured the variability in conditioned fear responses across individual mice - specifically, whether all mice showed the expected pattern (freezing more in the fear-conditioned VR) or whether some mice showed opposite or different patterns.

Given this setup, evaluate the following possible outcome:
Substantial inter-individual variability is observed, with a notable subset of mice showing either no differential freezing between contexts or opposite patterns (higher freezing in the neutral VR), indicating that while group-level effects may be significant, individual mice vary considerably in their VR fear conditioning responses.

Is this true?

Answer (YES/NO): YES